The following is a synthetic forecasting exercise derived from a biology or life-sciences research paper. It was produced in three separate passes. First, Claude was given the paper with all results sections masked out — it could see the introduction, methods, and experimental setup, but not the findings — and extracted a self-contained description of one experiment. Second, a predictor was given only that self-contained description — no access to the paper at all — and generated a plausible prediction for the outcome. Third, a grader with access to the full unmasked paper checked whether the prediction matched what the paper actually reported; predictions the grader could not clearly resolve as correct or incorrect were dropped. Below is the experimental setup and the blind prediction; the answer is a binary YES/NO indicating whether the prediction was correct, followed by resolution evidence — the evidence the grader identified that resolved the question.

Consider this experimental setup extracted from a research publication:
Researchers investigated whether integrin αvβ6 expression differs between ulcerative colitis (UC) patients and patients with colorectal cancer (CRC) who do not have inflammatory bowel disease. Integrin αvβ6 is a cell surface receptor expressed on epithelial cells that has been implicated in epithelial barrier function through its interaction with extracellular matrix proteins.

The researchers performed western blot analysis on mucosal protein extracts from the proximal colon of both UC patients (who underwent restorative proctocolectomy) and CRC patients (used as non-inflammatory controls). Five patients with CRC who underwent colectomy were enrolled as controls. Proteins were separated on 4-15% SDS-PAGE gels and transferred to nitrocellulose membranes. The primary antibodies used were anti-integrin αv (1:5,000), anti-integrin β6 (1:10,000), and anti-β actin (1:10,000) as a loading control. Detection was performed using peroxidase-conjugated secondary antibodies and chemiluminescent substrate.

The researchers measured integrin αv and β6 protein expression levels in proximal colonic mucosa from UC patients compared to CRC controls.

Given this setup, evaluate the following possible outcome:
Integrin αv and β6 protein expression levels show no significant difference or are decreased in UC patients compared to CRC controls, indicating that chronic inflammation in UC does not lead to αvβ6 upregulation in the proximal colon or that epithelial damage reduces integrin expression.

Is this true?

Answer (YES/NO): NO